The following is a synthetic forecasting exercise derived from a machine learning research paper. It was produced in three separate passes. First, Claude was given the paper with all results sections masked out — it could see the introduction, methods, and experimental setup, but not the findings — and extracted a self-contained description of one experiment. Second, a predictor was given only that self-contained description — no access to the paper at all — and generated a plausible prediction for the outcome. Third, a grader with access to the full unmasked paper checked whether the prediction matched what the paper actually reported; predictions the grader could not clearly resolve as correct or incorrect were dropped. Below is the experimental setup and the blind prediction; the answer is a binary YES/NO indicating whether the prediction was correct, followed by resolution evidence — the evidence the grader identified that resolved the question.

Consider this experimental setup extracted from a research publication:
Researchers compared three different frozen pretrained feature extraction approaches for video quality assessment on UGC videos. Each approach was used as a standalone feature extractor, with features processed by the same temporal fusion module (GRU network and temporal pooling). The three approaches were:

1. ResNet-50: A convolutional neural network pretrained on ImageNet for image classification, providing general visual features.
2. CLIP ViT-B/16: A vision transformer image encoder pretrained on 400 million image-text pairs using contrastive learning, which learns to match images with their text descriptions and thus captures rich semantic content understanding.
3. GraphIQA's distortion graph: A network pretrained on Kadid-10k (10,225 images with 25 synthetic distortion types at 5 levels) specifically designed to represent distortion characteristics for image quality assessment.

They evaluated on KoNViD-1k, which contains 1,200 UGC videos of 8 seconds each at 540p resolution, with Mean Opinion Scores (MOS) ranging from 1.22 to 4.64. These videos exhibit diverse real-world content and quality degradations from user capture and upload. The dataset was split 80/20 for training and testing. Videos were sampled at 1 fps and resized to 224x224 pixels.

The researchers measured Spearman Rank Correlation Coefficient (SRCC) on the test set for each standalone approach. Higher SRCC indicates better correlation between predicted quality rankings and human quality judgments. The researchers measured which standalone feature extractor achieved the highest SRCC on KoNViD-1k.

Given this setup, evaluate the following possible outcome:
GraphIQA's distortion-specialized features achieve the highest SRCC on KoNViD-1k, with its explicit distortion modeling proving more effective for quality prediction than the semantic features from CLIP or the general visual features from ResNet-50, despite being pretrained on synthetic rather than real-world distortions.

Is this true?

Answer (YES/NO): NO